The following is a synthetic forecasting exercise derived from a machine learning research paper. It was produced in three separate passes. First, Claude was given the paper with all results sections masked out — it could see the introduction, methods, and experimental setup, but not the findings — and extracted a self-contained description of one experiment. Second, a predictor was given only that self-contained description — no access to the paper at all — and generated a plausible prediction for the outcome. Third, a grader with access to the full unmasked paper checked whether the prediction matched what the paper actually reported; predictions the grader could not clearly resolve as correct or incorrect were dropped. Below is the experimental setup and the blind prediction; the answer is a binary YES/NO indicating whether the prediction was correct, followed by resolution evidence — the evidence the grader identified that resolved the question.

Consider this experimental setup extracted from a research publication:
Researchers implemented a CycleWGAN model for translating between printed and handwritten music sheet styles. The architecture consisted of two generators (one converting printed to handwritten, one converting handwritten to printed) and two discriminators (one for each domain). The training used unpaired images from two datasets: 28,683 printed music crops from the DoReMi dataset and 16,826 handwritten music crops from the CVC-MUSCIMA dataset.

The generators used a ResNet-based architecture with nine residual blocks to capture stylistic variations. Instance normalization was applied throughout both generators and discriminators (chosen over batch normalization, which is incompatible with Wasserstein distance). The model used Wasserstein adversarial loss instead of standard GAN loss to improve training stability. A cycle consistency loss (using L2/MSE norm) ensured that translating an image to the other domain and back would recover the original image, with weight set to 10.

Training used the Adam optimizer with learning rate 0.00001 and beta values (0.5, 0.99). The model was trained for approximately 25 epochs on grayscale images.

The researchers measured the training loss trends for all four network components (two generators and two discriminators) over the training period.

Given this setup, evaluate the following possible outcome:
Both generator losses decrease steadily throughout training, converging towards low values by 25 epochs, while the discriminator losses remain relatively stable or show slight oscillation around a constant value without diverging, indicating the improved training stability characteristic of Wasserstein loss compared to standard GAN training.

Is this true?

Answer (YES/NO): NO